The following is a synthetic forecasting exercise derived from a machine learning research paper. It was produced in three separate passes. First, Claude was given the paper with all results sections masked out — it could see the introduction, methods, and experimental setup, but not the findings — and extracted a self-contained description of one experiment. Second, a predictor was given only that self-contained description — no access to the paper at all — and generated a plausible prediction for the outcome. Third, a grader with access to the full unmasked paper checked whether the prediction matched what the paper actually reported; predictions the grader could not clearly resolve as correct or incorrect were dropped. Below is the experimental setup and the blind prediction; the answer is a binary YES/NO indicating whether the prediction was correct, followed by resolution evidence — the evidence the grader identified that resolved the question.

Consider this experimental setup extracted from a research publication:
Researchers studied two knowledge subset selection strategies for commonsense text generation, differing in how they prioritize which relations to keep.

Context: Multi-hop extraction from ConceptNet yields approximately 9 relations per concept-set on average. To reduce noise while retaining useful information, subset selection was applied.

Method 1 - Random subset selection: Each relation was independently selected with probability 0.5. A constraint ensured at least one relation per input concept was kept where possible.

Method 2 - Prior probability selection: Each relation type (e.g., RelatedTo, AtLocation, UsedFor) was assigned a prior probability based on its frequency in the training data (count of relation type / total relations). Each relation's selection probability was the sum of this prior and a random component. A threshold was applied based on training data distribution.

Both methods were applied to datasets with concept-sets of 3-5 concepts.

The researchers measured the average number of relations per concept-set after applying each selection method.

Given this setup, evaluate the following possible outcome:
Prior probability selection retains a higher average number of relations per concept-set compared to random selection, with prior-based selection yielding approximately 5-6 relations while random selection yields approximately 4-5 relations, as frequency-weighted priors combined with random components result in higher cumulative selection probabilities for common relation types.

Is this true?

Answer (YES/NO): NO